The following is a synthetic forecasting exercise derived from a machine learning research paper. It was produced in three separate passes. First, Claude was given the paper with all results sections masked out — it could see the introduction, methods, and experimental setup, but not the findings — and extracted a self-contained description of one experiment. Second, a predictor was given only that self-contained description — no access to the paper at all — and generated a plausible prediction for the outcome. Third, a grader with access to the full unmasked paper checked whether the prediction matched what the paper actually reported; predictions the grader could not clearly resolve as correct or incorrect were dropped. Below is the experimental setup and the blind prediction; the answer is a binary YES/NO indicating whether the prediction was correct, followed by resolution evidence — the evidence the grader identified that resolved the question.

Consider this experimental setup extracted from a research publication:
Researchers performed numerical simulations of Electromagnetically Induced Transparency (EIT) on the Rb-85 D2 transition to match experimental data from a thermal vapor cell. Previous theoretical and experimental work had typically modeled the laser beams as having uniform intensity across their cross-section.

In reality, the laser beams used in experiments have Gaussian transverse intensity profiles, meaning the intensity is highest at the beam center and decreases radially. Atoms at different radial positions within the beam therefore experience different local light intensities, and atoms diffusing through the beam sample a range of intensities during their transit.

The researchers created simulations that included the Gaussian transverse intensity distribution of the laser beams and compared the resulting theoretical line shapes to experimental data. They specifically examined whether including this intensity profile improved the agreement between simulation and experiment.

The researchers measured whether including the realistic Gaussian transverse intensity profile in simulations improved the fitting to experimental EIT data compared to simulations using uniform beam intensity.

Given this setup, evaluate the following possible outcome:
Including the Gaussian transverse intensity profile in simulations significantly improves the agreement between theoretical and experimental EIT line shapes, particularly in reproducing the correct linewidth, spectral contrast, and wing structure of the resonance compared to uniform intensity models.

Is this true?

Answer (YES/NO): YES